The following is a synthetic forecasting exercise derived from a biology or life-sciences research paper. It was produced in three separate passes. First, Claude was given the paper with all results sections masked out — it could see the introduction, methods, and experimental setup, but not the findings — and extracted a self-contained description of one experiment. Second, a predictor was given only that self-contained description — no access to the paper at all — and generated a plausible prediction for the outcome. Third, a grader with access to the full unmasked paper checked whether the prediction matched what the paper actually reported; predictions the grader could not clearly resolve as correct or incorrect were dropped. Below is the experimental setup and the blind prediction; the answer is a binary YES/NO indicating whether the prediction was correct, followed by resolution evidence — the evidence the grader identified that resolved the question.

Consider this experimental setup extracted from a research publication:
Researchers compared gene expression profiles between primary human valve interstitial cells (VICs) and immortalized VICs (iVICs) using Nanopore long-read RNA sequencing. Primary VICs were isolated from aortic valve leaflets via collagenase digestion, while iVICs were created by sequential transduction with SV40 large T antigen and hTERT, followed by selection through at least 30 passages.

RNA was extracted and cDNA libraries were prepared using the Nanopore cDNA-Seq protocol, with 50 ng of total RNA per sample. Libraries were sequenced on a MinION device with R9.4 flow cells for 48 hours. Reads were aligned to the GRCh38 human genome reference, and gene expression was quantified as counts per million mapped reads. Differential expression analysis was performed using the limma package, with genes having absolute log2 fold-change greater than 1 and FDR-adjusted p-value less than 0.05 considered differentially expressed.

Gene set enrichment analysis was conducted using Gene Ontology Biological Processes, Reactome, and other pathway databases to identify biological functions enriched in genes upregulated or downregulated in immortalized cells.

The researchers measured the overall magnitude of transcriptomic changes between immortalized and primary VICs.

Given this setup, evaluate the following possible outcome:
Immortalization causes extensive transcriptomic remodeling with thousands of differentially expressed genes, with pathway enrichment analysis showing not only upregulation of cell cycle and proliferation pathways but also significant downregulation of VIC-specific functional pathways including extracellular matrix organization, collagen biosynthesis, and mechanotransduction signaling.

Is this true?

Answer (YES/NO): NO